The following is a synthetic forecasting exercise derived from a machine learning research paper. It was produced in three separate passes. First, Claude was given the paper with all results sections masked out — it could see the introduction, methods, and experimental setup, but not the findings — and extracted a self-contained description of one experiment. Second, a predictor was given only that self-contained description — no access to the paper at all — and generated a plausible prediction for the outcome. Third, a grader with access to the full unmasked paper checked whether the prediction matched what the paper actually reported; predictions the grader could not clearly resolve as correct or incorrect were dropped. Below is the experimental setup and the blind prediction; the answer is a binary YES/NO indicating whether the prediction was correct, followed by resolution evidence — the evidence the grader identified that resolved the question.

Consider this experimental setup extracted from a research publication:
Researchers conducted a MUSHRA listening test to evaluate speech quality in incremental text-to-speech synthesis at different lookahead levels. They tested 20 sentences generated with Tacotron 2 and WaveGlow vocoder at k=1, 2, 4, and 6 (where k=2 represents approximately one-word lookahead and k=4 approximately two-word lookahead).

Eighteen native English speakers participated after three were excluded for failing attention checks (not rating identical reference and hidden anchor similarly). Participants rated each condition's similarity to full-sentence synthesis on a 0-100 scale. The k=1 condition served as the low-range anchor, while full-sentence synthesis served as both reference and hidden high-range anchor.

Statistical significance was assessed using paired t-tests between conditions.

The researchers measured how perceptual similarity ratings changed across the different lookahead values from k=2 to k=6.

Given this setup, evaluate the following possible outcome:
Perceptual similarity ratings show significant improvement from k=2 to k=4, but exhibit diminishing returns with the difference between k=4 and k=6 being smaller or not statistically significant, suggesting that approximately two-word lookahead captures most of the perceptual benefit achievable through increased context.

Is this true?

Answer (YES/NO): NO